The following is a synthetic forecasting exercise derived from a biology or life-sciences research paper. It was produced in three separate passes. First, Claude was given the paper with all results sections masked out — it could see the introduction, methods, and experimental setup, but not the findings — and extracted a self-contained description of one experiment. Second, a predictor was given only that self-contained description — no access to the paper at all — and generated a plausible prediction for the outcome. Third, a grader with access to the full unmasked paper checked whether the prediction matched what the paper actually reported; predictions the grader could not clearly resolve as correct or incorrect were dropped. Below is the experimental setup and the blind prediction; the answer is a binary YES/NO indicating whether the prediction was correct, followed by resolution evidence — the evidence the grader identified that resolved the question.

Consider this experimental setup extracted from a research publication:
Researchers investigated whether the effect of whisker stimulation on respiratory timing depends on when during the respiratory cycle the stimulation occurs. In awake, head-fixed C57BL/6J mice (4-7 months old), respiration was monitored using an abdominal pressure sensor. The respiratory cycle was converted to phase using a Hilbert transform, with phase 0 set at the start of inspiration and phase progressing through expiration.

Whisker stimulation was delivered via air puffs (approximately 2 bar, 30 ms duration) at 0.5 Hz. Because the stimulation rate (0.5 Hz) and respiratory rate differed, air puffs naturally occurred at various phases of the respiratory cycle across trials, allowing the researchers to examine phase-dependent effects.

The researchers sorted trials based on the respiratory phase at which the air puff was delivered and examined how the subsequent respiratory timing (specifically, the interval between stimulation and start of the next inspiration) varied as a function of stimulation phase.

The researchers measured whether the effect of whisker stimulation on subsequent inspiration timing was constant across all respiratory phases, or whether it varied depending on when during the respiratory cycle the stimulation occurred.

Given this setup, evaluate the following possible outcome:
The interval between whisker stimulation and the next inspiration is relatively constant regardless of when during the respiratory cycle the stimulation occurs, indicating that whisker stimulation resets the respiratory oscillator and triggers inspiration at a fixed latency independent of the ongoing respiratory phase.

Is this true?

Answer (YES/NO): NO